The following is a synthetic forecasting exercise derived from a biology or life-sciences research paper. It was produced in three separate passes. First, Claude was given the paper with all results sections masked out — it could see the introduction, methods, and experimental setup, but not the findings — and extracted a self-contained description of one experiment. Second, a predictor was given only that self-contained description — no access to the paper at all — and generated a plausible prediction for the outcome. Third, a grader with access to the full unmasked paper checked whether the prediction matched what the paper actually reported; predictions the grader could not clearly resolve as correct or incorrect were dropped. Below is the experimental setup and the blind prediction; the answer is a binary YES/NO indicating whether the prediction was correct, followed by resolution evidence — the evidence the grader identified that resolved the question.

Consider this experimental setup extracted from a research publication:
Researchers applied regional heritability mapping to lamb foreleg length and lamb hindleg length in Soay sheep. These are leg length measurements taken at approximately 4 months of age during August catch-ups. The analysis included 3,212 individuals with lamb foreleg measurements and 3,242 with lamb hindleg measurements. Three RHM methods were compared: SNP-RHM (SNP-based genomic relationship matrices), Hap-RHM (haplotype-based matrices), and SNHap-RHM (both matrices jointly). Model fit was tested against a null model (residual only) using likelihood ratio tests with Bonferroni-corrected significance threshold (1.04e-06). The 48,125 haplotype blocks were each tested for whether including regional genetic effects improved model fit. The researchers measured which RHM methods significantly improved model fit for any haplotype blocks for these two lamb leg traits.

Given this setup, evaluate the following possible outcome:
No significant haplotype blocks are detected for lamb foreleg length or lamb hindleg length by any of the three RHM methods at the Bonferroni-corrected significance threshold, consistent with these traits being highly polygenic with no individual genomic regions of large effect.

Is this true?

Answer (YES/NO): NO